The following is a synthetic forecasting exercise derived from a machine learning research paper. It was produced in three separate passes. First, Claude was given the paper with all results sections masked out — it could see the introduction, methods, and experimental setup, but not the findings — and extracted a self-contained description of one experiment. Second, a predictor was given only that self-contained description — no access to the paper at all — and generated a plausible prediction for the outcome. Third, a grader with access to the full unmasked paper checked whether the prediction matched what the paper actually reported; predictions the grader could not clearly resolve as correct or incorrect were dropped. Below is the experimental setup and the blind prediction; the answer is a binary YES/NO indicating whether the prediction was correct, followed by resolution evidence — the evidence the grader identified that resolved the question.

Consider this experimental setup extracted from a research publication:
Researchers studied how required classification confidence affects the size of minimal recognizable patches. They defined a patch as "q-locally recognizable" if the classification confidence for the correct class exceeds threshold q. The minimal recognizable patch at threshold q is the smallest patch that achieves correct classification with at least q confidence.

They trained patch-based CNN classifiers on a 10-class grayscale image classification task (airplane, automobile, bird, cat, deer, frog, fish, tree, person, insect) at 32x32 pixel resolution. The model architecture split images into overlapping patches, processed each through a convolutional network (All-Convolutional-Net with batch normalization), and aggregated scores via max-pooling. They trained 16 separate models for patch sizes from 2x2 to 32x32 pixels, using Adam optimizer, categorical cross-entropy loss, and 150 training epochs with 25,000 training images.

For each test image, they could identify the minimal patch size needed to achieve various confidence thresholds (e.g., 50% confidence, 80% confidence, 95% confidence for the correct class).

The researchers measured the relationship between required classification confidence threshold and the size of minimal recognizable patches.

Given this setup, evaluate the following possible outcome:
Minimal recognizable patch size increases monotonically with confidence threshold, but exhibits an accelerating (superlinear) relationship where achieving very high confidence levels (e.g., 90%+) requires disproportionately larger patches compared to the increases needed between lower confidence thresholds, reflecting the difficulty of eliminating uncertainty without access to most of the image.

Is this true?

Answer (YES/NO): NO